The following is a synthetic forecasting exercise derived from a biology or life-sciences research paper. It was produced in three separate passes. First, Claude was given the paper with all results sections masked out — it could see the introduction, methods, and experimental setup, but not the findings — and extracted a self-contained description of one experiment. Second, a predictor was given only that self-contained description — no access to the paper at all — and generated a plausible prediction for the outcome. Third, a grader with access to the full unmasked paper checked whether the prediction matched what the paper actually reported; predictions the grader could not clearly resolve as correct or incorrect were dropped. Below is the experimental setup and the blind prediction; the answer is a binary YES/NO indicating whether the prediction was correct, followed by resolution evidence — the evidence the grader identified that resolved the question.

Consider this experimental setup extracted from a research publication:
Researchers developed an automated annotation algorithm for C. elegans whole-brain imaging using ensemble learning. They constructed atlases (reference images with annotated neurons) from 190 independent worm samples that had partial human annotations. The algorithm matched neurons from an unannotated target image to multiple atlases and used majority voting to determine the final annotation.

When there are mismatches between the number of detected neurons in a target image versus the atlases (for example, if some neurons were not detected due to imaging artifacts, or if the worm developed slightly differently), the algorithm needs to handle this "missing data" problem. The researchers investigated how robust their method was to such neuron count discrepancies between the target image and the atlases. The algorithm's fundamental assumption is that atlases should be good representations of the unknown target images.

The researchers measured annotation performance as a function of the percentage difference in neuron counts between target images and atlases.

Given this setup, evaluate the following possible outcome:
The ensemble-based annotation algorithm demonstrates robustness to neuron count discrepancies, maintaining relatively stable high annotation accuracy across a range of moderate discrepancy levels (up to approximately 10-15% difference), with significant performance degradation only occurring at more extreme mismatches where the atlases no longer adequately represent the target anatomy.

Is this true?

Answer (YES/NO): NO